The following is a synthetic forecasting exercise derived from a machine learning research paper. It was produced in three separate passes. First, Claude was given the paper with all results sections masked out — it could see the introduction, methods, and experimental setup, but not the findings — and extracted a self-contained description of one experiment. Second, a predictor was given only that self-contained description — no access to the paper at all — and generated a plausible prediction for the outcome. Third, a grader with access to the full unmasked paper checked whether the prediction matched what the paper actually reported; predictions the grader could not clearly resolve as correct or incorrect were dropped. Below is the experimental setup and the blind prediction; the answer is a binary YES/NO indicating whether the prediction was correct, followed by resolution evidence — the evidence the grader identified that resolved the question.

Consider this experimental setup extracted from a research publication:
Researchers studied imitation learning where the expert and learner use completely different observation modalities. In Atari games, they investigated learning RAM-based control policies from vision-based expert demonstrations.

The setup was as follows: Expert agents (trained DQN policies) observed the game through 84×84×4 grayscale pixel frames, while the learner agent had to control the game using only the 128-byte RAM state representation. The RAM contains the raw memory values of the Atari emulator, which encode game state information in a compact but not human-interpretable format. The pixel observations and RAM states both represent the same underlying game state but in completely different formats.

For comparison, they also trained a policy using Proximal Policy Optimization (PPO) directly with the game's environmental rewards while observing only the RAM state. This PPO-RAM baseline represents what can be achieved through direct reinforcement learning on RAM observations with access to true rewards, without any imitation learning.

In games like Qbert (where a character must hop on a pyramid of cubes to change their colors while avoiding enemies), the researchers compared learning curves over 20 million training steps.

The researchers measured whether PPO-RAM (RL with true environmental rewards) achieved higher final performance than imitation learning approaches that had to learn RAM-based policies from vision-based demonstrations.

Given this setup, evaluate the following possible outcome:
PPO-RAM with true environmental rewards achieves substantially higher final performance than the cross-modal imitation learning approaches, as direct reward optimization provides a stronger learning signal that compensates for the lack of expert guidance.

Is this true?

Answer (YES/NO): NO